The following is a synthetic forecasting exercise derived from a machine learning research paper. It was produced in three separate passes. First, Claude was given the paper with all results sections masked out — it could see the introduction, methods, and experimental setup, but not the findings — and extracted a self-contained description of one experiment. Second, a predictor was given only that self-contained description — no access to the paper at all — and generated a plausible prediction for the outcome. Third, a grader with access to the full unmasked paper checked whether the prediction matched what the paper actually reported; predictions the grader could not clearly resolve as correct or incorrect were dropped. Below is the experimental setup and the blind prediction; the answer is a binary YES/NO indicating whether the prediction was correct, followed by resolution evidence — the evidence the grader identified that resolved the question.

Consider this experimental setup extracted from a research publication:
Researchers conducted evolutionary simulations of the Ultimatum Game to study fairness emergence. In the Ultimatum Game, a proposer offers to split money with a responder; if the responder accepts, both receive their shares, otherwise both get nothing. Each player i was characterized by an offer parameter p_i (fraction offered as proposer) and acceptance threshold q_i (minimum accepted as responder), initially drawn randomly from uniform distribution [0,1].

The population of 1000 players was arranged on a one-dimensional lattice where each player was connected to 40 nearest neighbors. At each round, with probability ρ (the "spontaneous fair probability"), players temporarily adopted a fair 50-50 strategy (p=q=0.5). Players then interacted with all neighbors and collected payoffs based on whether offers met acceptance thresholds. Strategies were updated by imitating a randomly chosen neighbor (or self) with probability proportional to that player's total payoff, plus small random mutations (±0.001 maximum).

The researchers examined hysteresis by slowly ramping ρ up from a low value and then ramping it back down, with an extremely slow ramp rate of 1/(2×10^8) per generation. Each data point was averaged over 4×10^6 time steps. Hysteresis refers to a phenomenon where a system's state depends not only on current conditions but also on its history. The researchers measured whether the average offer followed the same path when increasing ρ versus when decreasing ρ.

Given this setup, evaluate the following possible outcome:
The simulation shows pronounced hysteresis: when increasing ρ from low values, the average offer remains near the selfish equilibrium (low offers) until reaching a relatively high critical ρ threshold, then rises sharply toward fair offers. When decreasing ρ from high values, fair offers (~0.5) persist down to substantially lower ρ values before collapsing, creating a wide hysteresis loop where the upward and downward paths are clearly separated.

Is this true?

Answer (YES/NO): YES